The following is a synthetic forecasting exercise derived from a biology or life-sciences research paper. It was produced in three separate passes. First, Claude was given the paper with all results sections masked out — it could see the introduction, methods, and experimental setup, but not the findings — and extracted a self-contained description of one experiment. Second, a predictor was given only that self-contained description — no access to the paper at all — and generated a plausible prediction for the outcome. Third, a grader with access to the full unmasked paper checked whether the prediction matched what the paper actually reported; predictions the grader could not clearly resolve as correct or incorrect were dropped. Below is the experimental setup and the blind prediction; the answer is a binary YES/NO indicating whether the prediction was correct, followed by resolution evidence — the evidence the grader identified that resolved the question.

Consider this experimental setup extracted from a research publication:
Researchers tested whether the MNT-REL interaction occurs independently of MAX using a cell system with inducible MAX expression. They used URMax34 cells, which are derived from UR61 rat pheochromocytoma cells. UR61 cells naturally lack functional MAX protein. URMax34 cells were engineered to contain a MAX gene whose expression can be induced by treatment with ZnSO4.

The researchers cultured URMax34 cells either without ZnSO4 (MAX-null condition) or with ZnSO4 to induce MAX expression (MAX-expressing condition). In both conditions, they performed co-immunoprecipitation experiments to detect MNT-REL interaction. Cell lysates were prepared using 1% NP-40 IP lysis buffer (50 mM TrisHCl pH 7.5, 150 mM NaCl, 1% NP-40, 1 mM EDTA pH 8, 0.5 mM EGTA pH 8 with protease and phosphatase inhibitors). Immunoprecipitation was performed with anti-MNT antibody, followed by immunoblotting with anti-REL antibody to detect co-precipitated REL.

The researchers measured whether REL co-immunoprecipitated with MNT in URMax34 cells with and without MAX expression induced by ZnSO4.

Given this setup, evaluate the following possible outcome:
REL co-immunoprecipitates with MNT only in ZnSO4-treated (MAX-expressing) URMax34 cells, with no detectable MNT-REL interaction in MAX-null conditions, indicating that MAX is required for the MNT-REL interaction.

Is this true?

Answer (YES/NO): NO